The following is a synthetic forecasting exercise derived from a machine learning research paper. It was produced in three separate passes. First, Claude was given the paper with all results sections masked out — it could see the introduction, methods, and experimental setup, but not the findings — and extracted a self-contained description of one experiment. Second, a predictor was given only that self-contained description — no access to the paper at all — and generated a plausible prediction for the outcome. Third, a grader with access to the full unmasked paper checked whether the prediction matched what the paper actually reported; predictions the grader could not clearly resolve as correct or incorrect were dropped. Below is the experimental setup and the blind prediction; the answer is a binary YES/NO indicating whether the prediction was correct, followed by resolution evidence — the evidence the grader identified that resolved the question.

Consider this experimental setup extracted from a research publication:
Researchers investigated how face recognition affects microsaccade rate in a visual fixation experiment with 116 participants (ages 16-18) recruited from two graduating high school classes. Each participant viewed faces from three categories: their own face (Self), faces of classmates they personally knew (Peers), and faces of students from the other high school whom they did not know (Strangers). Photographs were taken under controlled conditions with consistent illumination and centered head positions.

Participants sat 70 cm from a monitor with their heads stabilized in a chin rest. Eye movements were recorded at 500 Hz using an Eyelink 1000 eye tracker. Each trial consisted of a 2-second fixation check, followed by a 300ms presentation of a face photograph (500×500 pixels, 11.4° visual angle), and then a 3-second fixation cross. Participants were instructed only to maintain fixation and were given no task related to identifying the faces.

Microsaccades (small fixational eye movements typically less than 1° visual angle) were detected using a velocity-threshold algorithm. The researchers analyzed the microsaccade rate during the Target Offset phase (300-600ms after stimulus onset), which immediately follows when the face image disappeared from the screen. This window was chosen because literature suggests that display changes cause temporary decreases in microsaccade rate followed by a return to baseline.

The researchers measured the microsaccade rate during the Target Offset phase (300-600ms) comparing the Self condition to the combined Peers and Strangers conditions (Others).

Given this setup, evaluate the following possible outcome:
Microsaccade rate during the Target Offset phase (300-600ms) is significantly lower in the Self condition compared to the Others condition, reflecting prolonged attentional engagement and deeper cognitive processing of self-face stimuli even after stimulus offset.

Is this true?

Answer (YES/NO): YES